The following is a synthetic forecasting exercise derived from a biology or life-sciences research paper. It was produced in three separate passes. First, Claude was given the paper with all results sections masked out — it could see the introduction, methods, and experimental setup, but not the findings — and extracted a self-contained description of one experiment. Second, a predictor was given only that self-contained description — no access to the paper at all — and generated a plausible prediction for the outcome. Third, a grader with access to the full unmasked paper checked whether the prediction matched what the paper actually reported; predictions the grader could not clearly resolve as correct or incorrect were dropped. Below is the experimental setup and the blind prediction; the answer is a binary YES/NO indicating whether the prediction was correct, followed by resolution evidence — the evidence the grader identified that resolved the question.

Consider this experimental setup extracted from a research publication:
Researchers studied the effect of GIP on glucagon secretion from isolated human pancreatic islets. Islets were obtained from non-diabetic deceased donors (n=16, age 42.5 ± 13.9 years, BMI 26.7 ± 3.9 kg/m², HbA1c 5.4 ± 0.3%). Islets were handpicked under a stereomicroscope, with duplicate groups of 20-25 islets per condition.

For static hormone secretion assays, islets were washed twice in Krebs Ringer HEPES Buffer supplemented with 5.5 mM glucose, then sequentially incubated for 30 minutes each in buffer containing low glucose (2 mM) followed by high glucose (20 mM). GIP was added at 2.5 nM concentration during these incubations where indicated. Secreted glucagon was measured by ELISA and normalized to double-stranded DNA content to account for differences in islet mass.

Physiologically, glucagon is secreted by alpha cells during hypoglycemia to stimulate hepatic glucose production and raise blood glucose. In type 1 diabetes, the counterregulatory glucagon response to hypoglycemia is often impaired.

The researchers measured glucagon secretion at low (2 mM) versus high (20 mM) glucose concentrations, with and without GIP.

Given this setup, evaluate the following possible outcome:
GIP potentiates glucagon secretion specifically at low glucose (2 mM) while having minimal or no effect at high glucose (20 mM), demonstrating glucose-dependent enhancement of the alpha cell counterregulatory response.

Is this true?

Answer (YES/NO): YES